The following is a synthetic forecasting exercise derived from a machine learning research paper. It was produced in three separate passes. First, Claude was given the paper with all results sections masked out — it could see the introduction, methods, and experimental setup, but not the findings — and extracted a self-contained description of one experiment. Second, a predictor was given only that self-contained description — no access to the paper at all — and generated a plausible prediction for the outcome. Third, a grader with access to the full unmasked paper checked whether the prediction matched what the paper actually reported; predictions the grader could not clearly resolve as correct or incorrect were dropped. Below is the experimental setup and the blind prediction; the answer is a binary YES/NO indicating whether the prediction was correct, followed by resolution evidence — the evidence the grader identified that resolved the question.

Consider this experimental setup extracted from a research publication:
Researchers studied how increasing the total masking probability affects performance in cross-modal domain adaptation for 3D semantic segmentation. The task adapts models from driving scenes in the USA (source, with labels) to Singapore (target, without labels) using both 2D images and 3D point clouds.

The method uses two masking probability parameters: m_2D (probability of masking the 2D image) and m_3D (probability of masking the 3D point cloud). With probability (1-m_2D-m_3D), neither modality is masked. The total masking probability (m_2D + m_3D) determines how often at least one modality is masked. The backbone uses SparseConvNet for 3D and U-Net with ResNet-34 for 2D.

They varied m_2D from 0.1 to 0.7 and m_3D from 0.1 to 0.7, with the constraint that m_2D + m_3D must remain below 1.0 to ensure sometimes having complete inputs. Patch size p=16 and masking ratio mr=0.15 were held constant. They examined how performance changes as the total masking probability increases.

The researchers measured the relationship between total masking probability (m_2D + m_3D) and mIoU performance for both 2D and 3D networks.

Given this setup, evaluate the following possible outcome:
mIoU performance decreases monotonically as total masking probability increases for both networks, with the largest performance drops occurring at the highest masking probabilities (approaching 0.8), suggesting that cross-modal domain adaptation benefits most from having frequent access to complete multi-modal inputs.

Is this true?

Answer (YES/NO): NO